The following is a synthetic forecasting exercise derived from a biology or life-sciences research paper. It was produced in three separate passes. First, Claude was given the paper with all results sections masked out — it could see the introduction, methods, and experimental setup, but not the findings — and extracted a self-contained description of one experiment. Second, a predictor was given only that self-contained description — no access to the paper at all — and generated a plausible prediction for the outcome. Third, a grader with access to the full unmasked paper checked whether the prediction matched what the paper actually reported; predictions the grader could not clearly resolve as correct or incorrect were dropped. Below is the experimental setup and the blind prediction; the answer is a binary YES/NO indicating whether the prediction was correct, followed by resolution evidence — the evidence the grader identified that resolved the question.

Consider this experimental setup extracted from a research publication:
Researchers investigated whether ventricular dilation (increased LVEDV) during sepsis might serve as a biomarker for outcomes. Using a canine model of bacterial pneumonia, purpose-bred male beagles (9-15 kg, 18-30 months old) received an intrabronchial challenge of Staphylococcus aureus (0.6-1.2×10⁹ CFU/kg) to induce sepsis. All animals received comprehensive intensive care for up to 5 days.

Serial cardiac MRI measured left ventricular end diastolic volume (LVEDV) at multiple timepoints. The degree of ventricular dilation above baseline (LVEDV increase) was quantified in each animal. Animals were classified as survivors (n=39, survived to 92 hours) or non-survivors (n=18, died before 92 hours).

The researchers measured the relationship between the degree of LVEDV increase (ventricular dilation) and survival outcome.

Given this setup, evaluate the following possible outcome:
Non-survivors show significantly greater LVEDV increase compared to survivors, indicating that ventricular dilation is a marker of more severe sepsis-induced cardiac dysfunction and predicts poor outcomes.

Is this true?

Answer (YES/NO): NO